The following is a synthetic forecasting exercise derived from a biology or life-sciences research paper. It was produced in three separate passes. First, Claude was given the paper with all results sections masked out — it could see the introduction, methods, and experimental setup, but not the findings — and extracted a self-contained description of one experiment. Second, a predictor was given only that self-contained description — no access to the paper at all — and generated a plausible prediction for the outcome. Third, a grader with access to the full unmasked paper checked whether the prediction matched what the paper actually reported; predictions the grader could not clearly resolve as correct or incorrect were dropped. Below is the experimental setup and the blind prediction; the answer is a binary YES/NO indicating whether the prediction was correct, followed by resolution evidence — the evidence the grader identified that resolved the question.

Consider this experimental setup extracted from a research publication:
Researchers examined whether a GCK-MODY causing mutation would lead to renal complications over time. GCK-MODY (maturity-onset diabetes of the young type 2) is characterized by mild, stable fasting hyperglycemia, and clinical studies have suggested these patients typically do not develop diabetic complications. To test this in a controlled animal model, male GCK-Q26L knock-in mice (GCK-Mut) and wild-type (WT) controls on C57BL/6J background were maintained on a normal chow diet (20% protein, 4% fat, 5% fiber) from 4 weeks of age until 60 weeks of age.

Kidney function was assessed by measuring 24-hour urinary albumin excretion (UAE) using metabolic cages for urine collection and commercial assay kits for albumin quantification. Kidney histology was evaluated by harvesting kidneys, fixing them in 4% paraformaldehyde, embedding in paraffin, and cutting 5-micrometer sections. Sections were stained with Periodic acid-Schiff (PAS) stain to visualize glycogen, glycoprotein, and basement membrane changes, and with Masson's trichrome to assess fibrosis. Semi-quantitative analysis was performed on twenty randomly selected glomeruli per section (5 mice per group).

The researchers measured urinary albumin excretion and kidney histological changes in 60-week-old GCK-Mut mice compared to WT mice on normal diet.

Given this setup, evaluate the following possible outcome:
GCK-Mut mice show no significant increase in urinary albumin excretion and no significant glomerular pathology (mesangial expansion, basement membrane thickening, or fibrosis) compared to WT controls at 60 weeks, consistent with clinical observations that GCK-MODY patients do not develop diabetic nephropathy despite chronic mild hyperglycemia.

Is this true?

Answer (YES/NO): NO